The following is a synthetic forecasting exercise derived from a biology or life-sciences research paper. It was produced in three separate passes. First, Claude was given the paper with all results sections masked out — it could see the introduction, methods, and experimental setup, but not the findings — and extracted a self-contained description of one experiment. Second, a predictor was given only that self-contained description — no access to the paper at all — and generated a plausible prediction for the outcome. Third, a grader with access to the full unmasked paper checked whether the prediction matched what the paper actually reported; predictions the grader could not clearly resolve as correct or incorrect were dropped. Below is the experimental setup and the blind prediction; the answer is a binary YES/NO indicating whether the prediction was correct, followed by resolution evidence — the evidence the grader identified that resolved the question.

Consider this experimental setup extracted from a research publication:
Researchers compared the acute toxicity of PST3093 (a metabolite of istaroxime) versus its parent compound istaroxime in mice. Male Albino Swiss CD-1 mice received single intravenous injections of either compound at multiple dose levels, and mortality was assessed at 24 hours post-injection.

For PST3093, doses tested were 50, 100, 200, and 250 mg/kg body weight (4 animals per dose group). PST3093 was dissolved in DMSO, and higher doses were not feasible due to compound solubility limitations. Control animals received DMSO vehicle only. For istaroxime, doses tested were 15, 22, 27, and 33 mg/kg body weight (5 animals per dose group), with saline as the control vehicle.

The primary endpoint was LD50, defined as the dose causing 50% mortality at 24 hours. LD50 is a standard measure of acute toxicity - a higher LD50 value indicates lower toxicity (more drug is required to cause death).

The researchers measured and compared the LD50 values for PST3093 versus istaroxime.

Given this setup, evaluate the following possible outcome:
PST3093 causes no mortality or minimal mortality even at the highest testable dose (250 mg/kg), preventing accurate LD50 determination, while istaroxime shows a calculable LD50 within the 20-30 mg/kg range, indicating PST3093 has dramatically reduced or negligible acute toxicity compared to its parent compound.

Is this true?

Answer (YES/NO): YES